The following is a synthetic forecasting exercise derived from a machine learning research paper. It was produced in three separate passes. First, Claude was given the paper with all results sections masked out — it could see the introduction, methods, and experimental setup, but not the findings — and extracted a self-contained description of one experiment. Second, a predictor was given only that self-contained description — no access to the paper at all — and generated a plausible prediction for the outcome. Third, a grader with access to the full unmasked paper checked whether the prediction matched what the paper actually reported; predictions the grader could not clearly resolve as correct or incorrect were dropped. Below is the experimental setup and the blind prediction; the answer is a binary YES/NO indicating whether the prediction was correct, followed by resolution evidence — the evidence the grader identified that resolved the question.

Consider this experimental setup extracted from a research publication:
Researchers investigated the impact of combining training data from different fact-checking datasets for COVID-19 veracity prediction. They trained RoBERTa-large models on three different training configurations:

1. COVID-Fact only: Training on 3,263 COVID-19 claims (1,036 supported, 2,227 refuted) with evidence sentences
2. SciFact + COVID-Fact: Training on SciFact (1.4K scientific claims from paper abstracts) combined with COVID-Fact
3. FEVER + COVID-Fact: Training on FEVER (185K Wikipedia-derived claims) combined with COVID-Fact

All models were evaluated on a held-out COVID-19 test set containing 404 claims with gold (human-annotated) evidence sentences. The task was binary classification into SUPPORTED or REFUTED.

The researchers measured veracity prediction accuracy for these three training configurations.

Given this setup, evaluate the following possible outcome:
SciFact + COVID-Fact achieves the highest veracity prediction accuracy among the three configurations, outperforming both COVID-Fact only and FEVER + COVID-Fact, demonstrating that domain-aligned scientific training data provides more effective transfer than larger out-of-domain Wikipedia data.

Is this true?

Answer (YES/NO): NO